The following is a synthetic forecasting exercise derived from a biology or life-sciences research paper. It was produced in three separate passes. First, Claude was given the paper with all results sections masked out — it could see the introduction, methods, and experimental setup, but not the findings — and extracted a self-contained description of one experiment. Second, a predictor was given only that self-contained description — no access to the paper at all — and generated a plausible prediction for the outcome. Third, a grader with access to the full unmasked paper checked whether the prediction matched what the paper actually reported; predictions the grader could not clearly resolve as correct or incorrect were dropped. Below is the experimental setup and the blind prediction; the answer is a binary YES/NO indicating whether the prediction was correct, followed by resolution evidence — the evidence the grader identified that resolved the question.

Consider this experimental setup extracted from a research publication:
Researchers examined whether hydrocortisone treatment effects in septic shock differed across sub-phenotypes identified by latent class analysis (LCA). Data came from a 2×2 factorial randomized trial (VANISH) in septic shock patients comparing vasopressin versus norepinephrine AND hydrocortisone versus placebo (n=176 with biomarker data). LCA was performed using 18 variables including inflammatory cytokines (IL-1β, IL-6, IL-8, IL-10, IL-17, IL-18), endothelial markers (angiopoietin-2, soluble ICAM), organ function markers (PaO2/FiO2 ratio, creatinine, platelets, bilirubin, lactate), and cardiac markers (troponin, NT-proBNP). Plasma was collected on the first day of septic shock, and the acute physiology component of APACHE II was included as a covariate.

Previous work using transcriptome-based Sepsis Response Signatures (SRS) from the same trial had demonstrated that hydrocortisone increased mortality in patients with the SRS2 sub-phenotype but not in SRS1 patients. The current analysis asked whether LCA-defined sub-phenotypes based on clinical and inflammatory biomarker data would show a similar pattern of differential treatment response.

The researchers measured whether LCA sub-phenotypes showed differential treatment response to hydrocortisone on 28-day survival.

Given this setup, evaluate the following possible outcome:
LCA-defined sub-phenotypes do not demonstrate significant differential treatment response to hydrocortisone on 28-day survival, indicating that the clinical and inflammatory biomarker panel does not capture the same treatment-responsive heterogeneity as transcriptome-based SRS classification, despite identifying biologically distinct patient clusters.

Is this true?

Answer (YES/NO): YES